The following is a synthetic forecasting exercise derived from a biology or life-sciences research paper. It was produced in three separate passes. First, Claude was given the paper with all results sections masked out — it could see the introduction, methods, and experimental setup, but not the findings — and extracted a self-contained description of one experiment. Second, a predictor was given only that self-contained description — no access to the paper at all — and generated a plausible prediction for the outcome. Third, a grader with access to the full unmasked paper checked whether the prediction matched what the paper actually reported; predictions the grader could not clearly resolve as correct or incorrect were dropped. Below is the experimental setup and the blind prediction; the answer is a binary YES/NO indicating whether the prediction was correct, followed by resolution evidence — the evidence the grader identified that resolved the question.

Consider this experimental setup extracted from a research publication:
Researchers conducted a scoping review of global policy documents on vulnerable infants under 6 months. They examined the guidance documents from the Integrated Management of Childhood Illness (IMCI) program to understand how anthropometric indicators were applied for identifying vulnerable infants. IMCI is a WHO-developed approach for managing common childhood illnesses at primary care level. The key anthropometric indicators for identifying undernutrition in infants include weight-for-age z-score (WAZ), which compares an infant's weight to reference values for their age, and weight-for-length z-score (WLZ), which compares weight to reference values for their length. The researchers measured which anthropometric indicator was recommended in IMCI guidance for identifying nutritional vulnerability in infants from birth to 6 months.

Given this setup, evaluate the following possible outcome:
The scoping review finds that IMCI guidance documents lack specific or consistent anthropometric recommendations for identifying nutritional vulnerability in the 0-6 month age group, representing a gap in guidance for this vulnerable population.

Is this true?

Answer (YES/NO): NO